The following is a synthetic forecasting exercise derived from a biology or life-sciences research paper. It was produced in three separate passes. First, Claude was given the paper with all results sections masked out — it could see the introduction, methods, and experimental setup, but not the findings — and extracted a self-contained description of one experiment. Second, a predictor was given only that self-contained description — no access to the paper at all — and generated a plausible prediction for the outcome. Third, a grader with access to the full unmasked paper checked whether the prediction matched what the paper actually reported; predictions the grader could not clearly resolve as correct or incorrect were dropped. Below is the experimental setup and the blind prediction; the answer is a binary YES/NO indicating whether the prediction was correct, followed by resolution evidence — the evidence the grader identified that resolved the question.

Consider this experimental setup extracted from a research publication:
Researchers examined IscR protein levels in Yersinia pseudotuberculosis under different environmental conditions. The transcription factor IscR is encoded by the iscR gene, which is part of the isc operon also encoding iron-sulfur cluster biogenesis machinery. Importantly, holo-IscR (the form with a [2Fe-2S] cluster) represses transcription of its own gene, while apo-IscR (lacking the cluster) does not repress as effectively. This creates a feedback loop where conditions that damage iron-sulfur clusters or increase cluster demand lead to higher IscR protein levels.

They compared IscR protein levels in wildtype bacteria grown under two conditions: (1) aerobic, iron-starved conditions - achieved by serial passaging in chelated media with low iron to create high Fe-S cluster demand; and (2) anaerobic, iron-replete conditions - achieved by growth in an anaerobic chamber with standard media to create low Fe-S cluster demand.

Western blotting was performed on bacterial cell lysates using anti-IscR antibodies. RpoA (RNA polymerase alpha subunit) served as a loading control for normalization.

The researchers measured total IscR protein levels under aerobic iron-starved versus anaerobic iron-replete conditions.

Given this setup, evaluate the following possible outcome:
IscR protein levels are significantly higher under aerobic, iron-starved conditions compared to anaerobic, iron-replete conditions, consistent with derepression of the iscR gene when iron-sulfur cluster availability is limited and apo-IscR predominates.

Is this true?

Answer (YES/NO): YES